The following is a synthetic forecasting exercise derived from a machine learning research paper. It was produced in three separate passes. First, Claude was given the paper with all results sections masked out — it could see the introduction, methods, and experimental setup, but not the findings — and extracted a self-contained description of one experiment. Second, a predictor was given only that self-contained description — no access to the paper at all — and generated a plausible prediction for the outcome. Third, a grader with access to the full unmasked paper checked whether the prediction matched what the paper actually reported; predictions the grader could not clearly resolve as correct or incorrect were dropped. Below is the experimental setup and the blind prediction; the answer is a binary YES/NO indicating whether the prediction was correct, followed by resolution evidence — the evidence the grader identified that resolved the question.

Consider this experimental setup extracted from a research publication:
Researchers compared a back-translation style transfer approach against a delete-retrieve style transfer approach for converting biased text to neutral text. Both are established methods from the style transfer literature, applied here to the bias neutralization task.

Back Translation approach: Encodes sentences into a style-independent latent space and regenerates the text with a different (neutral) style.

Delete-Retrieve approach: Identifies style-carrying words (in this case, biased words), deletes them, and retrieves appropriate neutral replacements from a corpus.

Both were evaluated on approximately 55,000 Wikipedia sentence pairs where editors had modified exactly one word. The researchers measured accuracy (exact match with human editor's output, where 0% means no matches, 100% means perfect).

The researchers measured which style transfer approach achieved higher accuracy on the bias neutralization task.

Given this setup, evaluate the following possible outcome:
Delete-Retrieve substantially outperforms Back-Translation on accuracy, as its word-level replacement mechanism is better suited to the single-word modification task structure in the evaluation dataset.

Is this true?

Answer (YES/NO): YES